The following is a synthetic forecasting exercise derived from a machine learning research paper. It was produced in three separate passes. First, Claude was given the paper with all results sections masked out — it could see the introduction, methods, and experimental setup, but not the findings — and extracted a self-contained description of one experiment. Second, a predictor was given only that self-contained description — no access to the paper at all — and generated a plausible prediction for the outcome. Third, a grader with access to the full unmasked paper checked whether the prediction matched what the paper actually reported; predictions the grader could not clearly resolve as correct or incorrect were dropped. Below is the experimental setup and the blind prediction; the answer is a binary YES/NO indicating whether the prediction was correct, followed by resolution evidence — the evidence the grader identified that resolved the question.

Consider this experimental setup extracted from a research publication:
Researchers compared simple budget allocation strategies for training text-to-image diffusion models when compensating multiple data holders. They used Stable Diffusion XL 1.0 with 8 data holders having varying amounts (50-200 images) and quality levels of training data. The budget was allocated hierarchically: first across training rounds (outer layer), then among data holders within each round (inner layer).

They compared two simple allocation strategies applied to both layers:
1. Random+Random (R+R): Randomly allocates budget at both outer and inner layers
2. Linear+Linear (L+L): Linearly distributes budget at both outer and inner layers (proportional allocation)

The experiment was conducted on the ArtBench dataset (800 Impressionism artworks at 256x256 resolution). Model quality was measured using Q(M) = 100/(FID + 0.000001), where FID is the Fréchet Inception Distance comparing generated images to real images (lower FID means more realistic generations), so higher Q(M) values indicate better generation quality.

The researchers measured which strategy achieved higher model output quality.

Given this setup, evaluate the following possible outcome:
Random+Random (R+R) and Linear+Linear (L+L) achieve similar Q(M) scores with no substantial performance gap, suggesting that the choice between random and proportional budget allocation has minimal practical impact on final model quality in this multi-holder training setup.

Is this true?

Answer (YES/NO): NO